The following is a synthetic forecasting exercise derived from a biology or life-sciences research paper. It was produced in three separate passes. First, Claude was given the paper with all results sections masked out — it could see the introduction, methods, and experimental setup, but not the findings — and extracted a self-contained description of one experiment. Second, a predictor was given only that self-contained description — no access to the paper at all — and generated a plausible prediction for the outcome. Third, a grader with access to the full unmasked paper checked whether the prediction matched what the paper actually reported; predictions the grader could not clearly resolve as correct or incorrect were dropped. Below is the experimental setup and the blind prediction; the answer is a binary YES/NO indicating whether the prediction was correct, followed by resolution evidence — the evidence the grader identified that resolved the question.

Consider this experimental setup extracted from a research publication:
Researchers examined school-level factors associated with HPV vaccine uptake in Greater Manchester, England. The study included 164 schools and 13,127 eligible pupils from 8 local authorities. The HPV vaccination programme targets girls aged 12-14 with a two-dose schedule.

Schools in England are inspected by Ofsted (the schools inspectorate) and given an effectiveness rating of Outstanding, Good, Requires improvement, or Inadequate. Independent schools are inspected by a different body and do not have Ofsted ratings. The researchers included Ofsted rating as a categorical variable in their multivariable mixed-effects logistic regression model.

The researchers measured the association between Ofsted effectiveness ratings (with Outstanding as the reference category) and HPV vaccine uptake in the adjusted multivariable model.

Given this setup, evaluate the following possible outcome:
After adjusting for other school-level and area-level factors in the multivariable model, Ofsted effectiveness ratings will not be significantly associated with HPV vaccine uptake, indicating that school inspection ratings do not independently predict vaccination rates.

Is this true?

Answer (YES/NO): NO